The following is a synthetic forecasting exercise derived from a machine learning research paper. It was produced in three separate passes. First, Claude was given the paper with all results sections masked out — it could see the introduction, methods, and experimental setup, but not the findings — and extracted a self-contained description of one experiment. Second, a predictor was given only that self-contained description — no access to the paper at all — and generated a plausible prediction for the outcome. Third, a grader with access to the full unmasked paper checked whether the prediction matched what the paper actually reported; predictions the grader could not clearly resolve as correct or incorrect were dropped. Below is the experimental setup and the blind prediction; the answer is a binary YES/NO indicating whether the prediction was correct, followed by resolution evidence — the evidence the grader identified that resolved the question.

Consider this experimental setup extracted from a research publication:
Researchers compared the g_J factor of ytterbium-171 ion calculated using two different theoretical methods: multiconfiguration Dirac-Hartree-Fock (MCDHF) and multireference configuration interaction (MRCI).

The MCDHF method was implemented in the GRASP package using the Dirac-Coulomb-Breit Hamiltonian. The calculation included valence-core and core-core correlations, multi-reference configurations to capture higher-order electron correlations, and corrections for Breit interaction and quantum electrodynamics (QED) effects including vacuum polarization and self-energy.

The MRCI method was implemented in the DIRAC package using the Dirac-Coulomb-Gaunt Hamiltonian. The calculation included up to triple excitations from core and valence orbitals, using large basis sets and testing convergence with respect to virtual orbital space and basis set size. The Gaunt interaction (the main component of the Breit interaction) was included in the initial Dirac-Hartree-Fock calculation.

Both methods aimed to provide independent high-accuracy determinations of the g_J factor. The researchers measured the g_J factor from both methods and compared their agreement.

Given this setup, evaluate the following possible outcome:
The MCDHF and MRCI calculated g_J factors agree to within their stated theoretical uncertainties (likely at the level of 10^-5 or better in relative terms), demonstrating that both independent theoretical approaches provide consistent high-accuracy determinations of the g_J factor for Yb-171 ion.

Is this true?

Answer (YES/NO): YES